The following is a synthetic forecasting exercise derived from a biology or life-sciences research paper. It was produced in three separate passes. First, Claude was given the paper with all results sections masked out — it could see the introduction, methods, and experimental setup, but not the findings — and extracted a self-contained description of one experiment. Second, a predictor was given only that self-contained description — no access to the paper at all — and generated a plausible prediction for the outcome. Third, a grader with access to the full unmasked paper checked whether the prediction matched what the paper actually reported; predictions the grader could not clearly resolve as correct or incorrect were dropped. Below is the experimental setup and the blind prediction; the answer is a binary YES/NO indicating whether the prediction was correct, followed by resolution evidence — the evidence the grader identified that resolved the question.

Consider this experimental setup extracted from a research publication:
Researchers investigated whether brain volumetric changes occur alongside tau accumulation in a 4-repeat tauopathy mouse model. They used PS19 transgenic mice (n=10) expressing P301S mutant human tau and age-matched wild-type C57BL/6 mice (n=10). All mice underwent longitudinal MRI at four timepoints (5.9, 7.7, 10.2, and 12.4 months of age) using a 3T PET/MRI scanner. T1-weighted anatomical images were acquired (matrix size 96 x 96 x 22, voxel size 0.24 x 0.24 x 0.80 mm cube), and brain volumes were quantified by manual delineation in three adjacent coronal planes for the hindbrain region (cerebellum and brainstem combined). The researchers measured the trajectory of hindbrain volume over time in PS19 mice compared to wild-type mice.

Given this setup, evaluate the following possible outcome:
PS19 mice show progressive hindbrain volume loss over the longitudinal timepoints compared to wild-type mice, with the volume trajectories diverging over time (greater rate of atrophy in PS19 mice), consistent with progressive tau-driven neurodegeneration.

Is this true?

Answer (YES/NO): YES